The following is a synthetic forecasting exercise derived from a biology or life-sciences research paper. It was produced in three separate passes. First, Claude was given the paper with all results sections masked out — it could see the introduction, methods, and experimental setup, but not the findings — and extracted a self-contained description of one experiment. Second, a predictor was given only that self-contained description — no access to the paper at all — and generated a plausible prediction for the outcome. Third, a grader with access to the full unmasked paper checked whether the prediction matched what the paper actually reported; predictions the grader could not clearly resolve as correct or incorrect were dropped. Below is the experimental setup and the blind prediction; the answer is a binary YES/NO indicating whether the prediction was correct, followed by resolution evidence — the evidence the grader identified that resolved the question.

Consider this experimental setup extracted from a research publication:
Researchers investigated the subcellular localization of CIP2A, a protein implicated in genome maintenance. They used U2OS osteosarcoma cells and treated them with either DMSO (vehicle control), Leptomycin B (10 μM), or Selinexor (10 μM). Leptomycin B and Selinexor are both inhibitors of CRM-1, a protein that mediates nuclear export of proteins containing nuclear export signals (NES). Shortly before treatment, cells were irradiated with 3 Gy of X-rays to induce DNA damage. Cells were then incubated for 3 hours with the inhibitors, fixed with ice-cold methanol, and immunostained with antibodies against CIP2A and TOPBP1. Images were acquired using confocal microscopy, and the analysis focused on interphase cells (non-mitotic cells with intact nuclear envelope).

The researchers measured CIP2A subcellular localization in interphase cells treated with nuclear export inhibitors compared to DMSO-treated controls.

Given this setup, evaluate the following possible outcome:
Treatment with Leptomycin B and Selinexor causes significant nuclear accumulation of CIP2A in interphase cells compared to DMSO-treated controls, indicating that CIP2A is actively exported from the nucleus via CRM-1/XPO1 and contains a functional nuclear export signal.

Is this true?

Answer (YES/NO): YES